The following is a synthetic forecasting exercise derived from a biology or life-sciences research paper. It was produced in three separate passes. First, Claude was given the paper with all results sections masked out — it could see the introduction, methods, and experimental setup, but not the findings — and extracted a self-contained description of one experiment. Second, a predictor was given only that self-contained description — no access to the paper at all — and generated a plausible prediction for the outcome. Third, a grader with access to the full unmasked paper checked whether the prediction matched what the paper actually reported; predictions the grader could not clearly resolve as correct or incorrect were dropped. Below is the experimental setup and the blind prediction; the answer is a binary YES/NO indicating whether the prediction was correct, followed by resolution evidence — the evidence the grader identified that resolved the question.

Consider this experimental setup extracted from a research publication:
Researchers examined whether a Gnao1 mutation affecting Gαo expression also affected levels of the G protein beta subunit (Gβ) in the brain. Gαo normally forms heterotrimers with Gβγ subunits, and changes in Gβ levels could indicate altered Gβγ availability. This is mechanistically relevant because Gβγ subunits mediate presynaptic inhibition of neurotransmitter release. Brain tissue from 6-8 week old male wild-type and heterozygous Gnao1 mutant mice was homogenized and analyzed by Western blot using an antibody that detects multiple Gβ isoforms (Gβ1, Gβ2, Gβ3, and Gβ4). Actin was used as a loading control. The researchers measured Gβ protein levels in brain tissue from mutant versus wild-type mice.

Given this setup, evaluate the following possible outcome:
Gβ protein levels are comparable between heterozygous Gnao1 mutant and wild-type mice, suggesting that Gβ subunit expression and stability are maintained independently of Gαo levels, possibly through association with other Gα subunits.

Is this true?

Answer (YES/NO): YES